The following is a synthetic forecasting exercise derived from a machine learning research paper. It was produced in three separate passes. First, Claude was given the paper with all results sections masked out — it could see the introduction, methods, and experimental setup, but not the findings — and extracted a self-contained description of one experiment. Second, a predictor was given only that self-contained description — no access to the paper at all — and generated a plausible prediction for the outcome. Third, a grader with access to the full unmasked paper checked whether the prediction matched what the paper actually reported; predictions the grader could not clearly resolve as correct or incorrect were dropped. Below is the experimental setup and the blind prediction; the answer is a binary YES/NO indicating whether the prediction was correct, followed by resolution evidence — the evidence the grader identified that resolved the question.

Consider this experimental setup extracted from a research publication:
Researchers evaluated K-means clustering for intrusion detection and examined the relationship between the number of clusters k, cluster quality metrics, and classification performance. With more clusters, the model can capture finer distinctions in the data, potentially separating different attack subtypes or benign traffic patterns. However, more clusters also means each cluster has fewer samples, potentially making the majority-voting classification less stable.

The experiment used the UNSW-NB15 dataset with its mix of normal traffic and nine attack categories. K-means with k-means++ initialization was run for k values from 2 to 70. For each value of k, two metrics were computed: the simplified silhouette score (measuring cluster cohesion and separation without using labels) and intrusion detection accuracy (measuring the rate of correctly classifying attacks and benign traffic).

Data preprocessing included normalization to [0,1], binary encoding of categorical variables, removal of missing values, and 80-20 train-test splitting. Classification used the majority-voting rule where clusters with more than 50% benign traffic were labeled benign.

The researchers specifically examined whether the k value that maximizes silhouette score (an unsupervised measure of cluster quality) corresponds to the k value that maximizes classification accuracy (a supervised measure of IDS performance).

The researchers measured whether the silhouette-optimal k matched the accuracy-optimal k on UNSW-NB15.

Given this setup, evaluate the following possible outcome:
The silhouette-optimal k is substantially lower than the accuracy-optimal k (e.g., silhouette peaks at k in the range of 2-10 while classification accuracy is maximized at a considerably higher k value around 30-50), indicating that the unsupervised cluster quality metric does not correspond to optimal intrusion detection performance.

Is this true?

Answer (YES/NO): NO